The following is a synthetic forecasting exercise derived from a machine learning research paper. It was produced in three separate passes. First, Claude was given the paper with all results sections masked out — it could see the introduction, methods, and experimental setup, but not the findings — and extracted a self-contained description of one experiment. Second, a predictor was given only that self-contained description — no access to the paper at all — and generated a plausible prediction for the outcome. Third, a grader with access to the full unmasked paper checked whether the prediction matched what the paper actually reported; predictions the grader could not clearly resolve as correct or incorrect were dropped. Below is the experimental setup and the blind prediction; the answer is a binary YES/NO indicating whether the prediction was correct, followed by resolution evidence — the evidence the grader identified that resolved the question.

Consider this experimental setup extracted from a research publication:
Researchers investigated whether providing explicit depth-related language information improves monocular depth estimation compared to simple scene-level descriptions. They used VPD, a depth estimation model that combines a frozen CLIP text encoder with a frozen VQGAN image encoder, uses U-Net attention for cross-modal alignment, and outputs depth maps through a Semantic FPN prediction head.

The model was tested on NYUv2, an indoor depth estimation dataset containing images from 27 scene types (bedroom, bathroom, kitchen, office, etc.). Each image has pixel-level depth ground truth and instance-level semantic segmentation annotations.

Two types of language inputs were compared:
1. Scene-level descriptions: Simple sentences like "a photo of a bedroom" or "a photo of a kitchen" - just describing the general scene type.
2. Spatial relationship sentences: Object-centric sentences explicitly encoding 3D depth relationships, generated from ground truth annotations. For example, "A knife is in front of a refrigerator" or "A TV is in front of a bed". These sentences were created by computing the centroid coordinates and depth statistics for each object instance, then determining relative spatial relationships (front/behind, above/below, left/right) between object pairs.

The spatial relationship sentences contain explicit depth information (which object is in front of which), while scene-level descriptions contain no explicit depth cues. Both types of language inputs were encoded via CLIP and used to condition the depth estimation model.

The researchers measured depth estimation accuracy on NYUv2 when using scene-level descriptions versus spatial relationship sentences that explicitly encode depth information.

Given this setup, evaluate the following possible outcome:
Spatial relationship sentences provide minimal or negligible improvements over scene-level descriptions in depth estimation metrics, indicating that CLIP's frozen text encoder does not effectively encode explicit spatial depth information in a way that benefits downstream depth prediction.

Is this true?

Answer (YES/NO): NO